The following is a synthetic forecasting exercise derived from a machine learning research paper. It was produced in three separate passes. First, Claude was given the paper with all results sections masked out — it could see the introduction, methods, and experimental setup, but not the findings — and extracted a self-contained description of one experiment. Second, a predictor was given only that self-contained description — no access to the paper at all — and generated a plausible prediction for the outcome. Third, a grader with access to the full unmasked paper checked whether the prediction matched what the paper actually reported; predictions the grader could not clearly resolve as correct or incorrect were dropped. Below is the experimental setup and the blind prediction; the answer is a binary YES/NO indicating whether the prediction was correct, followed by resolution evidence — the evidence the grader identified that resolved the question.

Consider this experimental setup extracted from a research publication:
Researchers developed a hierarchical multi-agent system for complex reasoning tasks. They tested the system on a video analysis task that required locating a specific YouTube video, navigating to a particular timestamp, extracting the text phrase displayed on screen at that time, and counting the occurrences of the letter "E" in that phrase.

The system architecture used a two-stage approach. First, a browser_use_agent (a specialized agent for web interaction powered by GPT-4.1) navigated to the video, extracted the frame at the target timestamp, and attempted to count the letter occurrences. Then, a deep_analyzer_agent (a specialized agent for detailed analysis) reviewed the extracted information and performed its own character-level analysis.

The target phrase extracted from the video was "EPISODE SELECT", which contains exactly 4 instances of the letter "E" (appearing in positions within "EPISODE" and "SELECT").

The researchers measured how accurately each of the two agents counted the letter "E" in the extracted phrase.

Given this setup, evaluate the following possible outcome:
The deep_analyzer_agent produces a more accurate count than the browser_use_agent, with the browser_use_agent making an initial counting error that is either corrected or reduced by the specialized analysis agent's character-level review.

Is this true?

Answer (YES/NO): YES